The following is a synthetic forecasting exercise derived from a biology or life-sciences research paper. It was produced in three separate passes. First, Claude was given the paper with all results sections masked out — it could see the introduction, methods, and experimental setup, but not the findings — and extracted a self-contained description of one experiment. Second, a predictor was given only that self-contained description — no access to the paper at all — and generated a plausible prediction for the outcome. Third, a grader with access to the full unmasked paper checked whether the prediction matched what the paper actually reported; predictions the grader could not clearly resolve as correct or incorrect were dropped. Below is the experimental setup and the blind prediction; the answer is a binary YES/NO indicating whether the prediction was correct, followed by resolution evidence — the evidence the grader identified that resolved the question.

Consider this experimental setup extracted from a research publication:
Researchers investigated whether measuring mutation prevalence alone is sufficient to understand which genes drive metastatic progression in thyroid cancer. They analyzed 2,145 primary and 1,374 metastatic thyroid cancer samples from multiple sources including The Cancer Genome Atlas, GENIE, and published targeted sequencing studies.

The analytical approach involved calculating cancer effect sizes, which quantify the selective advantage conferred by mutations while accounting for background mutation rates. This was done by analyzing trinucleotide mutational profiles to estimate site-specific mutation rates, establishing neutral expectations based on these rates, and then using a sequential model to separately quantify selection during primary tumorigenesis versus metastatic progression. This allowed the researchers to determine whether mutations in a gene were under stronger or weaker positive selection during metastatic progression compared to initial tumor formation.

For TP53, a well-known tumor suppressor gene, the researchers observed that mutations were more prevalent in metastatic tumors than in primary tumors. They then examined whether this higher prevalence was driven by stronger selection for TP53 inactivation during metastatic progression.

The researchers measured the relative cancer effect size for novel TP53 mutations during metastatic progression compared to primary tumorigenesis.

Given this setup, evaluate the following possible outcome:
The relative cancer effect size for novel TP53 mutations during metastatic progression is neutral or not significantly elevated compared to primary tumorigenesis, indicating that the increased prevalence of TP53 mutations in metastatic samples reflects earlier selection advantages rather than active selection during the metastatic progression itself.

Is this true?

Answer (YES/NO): NO